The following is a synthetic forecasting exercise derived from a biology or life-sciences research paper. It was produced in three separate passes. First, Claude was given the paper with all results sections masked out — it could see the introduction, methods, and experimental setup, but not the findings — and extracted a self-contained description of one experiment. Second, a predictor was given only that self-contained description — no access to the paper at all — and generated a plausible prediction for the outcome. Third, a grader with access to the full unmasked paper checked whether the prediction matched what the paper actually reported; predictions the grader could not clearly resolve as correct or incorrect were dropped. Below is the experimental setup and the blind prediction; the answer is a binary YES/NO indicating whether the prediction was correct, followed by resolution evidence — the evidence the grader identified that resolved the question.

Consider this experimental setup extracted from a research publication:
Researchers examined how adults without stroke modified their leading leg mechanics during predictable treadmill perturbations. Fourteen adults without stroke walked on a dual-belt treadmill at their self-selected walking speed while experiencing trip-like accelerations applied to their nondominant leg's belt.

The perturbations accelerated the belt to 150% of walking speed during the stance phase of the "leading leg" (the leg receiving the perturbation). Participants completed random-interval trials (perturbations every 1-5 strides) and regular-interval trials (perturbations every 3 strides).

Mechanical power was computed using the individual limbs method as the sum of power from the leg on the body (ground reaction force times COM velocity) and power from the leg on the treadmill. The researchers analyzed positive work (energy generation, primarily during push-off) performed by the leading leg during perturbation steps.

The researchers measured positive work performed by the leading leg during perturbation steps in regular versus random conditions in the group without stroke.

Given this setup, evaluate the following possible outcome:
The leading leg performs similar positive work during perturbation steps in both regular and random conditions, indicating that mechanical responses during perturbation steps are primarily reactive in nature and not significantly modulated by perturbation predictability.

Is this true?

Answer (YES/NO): NO